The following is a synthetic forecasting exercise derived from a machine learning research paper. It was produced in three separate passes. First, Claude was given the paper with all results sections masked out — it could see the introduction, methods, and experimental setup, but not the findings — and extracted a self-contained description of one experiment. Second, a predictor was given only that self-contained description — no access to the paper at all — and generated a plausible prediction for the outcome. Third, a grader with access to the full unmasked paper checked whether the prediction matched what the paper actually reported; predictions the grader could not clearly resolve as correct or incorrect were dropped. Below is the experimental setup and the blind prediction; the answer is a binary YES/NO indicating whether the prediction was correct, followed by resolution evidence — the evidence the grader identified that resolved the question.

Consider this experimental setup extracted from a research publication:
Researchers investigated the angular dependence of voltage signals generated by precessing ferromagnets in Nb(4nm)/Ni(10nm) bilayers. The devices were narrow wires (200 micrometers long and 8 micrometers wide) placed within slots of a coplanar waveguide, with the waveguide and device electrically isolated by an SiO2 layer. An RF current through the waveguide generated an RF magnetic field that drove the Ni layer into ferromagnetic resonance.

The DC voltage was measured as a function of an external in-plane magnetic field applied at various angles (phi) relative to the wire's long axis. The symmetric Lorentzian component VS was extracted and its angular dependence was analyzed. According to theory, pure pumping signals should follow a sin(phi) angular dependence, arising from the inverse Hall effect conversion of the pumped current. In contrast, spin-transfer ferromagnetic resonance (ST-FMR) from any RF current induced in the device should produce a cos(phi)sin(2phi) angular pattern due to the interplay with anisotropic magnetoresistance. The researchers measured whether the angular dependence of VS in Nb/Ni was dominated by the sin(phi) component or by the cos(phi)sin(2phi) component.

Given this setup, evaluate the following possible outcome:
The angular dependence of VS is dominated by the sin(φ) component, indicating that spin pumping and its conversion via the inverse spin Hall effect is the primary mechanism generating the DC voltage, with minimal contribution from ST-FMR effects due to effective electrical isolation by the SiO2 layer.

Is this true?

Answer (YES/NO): NO